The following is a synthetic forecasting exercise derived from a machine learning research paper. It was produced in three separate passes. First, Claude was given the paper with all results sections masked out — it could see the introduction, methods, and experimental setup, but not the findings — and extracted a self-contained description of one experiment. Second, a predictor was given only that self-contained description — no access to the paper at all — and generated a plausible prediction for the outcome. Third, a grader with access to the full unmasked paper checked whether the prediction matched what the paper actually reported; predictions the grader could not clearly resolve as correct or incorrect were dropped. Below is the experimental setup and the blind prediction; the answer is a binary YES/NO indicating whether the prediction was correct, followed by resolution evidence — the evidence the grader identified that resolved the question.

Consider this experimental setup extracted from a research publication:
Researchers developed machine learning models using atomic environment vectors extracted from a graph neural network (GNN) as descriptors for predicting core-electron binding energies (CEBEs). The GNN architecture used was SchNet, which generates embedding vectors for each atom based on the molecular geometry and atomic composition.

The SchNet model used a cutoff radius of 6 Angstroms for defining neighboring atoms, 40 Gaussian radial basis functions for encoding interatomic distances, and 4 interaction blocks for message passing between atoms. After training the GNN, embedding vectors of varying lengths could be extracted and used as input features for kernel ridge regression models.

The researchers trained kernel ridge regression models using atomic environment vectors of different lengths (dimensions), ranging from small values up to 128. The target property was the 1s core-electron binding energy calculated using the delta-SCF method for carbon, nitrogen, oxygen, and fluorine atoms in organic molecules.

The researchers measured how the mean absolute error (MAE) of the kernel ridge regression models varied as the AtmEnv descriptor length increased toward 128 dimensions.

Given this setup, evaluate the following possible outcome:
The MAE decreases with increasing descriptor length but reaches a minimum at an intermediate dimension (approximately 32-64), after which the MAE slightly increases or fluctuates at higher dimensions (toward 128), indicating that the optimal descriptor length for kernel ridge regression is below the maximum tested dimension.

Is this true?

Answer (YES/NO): NO